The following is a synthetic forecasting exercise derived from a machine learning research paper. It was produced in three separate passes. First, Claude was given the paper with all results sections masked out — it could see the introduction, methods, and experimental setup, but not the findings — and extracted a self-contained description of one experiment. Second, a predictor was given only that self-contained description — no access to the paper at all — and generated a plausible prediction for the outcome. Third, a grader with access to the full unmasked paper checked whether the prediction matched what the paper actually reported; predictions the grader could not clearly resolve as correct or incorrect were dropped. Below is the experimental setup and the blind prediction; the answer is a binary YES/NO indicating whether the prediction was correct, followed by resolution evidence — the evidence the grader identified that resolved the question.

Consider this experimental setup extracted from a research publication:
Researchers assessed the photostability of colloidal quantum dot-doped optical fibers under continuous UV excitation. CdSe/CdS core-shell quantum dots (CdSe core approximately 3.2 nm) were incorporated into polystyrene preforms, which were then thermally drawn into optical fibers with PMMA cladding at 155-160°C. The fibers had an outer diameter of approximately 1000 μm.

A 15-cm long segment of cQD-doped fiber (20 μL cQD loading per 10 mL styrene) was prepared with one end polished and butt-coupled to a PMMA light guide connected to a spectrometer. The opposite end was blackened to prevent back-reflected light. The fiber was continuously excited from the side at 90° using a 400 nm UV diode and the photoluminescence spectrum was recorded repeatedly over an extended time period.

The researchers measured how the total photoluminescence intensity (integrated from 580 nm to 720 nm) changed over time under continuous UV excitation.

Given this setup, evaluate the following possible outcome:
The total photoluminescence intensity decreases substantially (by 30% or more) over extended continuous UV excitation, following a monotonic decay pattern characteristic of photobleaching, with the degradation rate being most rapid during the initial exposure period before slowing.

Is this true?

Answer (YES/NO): NO